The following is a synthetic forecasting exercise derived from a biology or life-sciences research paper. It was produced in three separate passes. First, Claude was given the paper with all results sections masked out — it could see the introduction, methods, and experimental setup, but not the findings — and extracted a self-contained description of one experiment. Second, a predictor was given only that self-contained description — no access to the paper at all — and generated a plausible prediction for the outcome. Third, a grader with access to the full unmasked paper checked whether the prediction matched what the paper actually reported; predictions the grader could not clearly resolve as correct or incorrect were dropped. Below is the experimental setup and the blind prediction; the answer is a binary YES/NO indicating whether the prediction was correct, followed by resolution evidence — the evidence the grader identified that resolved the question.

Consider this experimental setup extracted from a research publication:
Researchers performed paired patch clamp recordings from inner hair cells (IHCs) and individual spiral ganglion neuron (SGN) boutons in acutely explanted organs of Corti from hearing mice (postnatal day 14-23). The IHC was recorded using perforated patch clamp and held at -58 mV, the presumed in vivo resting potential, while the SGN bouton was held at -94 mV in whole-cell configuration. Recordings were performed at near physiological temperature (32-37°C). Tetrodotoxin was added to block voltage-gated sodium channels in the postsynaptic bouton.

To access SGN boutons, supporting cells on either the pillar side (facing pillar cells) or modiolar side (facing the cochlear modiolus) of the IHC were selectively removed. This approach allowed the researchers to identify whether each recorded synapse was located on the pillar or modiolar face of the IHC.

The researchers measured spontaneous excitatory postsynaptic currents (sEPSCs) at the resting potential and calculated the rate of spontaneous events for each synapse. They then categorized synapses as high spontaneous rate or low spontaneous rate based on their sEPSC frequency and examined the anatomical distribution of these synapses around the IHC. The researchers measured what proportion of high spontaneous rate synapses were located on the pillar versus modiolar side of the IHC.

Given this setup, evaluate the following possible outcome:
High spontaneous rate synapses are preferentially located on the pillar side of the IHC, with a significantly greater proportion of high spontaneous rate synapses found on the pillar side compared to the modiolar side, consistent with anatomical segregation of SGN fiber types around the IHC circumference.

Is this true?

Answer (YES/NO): YES